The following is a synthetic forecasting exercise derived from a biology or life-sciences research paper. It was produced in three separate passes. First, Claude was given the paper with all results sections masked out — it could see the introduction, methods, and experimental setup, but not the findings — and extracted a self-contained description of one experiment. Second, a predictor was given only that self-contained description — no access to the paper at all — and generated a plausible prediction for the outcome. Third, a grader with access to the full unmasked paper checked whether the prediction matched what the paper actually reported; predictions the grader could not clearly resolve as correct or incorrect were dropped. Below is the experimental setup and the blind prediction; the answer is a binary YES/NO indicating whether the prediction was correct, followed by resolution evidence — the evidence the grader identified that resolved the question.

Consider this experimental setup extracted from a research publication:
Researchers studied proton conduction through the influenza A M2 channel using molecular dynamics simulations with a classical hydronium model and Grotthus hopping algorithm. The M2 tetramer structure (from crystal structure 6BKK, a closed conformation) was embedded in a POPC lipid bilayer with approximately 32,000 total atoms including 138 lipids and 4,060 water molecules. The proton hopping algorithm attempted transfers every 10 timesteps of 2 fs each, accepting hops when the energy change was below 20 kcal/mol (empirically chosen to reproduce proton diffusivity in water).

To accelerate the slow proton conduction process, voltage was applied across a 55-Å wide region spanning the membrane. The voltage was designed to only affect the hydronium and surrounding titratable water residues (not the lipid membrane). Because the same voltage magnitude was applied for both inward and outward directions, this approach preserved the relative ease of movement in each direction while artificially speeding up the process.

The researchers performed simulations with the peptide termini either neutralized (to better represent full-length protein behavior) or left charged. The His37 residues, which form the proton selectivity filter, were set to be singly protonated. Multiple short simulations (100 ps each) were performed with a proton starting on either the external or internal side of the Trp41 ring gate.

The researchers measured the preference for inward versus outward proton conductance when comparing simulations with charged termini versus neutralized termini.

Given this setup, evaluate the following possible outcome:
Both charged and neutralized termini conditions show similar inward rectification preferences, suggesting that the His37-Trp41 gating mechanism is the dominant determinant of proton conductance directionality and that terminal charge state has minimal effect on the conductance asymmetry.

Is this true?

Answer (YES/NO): NO